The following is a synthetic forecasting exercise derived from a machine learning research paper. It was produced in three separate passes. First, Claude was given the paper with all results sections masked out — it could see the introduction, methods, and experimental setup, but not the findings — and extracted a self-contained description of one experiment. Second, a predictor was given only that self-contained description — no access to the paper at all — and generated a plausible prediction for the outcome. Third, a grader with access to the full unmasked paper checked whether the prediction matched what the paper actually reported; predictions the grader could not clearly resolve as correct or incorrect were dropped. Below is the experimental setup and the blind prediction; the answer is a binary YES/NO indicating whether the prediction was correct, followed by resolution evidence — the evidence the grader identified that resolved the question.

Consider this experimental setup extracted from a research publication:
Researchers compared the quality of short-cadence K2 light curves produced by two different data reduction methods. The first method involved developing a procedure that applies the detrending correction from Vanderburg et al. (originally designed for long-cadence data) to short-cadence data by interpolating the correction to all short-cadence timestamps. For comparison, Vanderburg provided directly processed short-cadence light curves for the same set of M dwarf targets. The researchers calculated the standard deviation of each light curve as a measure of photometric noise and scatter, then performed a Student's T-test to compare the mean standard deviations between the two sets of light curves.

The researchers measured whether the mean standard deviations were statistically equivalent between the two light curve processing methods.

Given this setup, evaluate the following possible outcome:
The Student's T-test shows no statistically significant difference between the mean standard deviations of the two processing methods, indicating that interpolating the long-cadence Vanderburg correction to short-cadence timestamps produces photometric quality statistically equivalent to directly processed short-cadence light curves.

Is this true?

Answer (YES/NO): YES